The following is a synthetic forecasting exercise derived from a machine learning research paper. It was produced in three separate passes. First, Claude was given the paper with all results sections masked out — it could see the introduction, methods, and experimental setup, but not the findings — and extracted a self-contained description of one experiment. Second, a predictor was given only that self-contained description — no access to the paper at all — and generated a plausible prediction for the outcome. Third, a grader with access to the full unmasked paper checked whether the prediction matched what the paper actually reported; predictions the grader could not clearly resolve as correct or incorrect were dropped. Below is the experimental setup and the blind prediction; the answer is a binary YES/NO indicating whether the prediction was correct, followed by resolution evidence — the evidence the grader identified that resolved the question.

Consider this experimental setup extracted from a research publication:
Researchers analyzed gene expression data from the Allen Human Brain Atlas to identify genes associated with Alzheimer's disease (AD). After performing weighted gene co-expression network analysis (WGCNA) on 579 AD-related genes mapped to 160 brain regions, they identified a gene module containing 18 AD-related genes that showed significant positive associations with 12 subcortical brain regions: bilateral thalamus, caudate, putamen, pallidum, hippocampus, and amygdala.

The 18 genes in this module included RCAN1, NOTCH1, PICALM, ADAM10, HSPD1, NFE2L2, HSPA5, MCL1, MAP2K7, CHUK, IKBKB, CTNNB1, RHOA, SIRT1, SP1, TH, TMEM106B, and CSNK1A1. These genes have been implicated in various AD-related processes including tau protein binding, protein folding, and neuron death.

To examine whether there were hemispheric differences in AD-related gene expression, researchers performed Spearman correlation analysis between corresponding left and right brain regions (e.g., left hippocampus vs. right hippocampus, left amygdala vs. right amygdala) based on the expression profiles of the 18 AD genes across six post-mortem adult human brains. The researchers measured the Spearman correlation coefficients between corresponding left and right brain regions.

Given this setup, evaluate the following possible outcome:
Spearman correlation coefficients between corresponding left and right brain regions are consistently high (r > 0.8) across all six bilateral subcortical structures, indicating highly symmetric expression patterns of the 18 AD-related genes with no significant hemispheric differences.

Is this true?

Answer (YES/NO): YES